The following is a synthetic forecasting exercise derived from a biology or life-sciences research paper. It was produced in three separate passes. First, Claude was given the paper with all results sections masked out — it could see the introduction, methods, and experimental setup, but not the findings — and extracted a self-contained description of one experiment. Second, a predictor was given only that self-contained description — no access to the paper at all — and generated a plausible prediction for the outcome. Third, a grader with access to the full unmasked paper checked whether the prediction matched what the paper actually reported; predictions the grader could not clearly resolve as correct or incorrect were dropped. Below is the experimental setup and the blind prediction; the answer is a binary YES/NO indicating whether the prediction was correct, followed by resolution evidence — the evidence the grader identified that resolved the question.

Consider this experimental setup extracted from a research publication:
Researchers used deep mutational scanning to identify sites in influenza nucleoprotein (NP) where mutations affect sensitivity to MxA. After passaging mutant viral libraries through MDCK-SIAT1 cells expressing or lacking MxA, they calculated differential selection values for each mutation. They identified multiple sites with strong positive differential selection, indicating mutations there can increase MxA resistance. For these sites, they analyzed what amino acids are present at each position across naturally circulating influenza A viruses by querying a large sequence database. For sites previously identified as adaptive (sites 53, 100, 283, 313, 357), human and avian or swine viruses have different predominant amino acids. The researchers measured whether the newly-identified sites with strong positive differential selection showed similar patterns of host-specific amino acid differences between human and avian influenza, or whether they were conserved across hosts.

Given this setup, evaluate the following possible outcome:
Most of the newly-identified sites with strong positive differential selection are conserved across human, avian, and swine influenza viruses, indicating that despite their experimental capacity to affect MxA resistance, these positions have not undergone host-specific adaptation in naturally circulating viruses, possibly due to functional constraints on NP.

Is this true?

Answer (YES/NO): YES